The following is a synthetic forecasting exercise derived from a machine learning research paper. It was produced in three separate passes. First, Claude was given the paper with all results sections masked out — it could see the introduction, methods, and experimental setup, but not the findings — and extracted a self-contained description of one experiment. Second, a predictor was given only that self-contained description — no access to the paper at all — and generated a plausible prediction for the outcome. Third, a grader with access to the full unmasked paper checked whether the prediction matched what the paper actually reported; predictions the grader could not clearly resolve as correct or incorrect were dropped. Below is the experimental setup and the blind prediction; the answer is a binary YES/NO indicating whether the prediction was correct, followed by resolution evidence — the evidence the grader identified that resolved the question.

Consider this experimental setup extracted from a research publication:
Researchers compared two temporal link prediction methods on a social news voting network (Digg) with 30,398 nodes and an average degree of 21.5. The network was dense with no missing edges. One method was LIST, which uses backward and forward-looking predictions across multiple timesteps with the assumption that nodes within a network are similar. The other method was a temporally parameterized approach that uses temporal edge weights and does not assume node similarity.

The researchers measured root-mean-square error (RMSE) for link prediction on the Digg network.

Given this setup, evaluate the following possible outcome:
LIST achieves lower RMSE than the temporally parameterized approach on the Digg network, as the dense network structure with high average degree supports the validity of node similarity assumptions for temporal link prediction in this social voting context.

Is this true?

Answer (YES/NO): YES